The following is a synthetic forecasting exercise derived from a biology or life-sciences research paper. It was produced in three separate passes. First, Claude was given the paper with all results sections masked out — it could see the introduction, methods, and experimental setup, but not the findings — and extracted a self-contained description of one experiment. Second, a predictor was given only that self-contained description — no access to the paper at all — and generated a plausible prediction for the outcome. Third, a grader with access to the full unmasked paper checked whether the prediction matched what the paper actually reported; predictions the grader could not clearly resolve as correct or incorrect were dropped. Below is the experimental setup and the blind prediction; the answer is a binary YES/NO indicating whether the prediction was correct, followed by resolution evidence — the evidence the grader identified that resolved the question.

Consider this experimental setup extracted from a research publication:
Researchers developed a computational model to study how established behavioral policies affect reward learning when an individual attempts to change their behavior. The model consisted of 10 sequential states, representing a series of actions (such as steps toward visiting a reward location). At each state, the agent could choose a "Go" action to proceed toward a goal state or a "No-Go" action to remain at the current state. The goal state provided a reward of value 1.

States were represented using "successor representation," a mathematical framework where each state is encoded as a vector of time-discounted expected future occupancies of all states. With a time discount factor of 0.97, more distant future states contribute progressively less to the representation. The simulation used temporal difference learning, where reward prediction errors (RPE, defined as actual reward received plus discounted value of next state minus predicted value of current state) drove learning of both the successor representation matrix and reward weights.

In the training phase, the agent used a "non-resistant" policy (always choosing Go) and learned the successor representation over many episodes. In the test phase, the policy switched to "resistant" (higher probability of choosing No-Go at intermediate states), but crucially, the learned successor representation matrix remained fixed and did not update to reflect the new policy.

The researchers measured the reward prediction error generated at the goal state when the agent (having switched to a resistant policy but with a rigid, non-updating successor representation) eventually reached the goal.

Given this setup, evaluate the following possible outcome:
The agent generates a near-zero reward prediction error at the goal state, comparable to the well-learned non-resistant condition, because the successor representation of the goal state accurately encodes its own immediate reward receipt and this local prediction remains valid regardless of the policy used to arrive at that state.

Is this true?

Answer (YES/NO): NO